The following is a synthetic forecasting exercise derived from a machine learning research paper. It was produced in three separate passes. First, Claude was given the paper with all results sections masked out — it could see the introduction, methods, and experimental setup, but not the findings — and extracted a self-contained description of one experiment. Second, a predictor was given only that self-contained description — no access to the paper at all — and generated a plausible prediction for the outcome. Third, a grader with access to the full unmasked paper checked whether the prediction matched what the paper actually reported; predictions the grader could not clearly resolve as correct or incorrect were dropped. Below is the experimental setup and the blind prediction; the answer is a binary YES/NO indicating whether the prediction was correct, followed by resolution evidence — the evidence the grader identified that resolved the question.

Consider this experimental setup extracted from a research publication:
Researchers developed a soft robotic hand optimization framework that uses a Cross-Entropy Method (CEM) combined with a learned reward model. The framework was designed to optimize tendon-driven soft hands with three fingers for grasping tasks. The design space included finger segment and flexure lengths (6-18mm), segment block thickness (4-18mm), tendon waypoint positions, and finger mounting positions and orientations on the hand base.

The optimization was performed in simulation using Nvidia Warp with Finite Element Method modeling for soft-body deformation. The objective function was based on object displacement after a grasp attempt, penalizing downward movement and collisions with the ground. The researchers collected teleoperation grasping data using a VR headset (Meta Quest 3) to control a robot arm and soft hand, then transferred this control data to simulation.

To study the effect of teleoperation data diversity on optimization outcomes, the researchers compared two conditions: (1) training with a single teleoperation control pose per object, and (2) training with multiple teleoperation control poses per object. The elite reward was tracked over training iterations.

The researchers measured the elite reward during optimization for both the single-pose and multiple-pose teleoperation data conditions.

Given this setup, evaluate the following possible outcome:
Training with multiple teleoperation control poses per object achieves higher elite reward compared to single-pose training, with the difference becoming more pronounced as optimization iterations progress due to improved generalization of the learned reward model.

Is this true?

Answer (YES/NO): NO